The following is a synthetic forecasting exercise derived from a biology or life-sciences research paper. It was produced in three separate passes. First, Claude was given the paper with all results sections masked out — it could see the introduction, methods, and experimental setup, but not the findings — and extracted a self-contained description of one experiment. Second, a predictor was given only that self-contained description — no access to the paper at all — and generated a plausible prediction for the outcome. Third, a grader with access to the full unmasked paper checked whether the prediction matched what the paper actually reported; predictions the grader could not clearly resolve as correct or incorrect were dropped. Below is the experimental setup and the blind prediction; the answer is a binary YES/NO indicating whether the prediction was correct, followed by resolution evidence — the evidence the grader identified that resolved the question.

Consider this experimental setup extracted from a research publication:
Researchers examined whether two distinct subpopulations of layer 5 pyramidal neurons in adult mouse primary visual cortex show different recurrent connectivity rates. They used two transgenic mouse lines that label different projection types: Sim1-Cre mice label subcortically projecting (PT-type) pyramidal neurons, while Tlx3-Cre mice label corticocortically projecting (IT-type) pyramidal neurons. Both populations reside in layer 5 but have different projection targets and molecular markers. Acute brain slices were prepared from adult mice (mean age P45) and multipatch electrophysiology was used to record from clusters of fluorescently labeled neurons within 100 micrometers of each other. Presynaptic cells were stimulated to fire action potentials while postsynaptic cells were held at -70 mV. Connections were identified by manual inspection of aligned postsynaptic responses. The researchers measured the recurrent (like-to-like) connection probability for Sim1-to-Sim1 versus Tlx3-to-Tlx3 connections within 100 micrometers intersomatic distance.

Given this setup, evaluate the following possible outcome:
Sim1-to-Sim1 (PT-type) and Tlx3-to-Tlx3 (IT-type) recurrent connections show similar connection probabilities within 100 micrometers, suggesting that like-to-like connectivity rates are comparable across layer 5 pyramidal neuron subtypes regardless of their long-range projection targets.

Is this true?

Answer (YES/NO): NO